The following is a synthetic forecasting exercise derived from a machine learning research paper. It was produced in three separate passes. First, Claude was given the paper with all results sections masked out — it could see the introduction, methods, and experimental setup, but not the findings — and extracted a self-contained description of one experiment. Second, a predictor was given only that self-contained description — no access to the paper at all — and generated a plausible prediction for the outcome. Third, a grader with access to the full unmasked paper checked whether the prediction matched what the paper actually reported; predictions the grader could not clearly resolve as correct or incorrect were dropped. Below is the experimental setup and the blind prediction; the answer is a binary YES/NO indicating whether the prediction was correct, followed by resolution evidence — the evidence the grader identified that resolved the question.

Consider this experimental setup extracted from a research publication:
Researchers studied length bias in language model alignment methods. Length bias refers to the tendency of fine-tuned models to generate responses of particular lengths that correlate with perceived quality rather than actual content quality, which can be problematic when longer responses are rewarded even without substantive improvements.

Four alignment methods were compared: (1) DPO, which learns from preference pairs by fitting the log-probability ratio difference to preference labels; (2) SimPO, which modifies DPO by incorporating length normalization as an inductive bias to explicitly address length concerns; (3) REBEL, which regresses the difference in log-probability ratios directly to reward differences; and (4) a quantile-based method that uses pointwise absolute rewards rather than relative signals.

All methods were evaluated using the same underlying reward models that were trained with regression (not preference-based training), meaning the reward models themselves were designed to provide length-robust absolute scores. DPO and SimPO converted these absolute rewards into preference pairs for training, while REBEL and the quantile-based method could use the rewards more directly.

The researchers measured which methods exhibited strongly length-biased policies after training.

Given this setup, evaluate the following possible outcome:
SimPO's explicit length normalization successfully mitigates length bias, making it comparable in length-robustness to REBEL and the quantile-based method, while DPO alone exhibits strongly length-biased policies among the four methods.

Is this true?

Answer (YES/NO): NO